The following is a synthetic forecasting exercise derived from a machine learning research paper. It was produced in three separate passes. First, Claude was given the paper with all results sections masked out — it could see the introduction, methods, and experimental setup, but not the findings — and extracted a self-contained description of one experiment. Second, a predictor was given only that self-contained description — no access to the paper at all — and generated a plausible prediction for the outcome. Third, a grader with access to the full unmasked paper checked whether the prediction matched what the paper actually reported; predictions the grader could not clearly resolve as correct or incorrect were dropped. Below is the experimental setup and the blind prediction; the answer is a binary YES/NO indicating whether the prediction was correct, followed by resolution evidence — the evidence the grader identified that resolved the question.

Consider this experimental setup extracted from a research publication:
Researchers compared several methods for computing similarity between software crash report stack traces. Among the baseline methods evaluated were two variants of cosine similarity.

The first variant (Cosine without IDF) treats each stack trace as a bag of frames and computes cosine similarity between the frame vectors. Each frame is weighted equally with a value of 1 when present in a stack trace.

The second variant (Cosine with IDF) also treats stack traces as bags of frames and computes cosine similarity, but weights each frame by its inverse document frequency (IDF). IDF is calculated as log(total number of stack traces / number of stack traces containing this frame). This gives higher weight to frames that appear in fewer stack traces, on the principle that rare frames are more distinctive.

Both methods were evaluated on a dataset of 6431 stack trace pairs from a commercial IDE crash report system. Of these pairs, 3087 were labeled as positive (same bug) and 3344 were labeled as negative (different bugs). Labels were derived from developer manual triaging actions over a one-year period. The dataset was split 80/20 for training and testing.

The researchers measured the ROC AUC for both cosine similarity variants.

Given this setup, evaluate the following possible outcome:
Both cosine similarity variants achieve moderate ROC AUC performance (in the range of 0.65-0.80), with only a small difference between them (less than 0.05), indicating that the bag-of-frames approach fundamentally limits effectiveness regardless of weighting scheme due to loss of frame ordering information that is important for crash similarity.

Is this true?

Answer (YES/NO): NO